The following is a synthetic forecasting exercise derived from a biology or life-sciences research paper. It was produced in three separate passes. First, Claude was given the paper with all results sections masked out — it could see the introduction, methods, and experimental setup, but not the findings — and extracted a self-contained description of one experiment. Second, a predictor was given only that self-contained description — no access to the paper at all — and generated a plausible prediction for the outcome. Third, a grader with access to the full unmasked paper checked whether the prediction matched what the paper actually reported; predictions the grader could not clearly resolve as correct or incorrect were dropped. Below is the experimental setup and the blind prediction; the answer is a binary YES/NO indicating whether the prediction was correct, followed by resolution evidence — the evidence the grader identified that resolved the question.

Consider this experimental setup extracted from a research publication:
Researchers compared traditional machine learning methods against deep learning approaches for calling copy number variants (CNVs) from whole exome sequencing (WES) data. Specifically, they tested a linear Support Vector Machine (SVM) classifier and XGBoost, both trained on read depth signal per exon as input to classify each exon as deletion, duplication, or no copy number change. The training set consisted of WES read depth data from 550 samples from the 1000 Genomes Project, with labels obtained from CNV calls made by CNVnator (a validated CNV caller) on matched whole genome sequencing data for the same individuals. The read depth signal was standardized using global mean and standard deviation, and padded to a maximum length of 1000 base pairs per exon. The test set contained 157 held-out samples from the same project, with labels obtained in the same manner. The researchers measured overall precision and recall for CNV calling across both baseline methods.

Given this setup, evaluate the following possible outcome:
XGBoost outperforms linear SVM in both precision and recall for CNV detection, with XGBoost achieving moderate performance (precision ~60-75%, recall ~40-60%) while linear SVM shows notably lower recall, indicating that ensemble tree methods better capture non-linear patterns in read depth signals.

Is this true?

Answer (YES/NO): NO